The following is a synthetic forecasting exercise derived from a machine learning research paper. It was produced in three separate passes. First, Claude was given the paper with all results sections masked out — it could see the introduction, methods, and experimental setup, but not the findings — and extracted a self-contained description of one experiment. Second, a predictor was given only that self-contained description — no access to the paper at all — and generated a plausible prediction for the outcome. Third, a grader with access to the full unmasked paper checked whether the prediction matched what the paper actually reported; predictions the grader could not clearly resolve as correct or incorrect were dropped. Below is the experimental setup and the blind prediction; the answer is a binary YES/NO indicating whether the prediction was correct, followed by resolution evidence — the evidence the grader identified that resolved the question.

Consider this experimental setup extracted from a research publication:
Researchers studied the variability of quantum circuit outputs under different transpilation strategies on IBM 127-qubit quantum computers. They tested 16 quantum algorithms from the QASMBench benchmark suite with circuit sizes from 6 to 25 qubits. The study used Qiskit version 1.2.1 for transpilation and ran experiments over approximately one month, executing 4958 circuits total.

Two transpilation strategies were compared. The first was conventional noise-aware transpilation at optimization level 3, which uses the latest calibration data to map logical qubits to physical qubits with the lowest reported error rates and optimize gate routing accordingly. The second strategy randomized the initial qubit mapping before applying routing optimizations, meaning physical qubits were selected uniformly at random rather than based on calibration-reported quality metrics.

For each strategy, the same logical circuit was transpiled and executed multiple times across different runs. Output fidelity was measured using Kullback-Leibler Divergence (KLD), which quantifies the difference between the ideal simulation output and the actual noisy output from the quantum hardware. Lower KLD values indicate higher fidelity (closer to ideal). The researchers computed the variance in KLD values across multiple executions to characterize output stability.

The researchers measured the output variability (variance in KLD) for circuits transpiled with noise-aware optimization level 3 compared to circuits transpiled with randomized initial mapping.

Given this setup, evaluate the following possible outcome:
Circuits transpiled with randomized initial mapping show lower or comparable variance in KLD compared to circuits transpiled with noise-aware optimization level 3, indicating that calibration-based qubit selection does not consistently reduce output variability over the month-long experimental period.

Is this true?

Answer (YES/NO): YES